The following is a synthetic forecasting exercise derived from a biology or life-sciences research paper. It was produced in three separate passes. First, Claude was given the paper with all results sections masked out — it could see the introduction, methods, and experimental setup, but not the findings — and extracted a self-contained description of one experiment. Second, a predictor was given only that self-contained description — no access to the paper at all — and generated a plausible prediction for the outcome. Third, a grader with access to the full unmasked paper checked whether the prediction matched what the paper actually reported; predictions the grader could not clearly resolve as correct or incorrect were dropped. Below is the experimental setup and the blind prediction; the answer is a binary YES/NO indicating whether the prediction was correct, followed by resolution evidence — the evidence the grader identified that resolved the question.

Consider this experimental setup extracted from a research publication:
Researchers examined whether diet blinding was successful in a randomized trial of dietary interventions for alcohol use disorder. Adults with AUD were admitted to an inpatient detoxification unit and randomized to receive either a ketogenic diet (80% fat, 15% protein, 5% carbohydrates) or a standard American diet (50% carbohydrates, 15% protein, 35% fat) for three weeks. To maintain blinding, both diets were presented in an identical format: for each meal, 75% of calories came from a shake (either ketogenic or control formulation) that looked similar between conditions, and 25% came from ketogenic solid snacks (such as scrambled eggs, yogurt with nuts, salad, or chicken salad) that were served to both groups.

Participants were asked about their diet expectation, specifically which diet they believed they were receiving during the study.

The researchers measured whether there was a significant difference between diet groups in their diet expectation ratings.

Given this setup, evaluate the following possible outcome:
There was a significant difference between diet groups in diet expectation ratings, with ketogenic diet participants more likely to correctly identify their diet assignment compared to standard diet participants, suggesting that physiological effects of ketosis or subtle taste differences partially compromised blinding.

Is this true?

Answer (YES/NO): NO